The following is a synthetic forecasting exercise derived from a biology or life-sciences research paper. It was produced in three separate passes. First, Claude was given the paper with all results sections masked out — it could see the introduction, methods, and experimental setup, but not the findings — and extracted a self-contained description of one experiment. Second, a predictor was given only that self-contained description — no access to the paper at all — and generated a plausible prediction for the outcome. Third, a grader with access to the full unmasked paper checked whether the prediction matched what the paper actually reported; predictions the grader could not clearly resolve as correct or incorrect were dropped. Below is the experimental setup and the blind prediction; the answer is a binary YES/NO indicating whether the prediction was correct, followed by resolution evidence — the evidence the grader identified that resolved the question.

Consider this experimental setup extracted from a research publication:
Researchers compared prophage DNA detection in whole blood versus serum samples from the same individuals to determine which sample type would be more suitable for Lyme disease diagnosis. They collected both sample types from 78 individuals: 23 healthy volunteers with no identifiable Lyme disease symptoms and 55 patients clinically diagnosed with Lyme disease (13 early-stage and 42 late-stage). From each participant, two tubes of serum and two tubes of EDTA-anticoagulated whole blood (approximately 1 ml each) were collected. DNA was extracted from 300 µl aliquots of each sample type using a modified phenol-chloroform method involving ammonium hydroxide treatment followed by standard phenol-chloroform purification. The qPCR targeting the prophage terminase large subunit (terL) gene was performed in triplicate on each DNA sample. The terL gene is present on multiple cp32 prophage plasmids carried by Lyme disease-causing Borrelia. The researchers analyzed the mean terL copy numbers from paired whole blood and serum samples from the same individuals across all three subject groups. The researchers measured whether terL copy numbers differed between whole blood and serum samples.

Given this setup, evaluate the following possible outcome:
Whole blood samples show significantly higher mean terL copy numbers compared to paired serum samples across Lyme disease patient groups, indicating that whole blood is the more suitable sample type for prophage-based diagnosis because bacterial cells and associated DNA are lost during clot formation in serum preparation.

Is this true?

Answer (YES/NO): YES